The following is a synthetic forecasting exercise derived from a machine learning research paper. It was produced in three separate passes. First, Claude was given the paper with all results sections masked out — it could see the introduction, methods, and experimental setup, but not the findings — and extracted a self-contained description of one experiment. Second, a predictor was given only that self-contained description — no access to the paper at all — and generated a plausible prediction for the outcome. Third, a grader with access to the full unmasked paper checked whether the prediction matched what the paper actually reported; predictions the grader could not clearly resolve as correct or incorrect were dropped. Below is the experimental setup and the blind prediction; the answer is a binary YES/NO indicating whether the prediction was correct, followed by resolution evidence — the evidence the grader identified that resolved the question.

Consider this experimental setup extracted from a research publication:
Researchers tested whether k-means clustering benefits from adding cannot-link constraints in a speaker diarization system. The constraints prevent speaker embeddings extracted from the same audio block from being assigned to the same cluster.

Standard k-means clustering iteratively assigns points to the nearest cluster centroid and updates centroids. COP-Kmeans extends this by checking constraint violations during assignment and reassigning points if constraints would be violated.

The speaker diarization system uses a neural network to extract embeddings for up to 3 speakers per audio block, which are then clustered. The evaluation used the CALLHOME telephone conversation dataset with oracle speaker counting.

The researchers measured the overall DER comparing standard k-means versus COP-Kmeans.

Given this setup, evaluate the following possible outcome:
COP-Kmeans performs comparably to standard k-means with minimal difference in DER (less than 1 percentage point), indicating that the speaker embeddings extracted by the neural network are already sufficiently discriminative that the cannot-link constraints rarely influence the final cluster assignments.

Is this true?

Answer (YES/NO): YES